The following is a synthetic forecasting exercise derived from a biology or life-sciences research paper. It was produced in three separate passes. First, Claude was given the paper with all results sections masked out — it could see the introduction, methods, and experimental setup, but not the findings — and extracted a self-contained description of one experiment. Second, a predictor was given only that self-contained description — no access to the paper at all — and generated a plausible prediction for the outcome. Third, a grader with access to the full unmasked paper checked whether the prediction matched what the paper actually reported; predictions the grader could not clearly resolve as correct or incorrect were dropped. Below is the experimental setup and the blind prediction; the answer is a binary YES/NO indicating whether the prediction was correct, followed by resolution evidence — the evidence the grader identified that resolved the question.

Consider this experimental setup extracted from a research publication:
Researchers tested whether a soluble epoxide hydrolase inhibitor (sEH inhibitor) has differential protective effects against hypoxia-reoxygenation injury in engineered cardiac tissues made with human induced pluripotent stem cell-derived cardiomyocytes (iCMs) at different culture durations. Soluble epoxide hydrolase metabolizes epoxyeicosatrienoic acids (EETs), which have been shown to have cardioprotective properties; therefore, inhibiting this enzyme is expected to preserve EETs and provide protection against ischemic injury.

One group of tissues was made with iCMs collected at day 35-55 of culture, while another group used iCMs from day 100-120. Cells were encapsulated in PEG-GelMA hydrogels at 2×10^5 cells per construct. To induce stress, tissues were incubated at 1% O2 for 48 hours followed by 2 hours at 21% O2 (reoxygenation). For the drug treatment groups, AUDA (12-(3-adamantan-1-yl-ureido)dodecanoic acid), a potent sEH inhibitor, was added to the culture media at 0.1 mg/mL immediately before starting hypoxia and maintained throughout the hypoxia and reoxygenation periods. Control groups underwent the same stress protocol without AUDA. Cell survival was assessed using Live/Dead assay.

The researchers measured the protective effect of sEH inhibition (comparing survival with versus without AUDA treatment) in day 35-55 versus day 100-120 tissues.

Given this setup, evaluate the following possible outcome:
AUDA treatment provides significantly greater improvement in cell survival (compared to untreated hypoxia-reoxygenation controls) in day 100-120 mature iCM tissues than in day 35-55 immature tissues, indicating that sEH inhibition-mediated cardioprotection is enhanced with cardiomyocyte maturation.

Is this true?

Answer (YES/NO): NO